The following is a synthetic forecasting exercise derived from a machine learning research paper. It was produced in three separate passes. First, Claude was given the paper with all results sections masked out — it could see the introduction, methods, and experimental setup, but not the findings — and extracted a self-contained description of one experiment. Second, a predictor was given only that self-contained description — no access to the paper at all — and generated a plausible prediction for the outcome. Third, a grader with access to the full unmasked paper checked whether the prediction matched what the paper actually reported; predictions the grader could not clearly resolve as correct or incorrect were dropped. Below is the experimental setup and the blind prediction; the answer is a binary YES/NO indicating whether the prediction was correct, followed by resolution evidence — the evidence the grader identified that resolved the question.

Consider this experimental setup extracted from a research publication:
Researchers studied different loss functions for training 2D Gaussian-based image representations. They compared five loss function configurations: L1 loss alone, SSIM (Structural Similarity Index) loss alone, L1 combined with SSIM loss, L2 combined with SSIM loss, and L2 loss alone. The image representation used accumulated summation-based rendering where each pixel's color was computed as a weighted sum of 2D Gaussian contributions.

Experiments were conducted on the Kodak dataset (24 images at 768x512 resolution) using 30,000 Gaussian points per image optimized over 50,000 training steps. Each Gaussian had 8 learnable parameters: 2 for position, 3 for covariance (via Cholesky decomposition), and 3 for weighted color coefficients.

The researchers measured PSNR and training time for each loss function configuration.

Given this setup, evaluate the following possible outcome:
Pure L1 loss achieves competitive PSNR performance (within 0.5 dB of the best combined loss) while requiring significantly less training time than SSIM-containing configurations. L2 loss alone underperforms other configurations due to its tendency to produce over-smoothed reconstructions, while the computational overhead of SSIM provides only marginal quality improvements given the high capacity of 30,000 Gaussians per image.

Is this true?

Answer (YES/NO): NO